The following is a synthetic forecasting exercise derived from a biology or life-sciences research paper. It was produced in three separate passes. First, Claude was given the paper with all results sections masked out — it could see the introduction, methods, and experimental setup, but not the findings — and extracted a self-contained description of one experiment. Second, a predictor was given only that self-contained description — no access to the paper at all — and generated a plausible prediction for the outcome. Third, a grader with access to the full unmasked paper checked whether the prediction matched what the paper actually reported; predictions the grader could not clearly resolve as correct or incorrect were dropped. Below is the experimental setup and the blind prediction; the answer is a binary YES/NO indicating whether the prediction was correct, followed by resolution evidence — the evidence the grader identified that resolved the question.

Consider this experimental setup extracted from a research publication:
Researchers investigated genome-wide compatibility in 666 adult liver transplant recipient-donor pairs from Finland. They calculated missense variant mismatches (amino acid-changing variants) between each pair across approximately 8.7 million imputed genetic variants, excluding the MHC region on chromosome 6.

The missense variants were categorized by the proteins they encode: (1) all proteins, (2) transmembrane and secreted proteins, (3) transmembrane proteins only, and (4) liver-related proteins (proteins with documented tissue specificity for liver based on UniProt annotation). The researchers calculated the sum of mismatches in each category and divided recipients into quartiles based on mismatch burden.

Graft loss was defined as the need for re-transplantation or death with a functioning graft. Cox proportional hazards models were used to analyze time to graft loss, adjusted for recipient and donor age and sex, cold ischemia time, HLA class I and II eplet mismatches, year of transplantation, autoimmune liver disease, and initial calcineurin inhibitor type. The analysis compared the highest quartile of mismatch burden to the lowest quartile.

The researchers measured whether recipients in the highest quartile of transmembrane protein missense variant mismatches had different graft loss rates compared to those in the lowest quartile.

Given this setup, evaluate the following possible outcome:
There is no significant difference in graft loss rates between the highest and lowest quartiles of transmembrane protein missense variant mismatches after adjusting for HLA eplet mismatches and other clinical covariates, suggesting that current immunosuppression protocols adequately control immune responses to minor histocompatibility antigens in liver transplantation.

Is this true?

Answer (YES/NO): YES